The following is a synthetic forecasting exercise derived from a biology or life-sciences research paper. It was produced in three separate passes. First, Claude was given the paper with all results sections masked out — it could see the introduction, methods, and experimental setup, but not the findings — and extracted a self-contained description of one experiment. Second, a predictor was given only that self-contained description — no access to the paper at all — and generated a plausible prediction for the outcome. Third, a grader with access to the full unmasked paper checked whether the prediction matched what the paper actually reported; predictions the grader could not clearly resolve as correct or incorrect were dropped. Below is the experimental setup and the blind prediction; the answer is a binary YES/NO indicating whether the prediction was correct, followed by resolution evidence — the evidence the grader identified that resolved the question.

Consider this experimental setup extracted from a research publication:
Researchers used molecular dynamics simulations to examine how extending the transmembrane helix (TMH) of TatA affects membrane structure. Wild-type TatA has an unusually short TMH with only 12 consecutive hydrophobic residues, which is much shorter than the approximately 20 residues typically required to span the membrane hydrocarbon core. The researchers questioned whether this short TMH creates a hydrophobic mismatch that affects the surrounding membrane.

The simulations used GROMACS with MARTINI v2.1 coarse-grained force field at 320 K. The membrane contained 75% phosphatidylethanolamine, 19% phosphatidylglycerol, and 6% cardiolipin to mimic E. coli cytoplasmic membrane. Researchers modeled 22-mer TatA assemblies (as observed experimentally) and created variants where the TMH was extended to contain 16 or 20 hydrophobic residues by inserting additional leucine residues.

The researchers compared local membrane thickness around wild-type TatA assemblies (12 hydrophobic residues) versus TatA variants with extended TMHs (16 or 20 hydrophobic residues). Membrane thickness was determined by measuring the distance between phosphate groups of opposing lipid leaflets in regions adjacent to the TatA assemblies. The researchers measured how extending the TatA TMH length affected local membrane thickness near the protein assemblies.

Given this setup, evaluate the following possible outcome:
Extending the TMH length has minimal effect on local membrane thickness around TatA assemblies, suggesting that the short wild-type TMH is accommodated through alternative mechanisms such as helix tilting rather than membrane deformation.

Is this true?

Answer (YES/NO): NO